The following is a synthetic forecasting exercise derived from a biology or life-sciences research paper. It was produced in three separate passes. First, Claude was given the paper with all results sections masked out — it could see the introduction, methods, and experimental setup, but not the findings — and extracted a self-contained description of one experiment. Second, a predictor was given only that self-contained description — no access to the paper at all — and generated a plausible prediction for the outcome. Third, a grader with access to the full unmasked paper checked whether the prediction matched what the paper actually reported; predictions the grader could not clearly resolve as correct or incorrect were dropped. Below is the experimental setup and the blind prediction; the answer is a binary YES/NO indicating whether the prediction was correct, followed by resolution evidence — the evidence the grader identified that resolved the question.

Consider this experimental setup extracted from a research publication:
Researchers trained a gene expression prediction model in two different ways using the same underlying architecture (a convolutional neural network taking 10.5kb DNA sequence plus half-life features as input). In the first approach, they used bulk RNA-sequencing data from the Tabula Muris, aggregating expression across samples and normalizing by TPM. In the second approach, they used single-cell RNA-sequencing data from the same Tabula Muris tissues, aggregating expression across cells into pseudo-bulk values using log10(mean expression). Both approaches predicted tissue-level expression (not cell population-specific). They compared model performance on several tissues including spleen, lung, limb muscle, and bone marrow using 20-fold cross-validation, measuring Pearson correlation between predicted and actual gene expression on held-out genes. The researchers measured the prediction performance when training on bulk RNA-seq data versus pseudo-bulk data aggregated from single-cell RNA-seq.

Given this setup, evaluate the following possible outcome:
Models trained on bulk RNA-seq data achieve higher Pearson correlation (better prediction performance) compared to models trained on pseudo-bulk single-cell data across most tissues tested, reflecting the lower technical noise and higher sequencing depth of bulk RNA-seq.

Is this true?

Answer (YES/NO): NO